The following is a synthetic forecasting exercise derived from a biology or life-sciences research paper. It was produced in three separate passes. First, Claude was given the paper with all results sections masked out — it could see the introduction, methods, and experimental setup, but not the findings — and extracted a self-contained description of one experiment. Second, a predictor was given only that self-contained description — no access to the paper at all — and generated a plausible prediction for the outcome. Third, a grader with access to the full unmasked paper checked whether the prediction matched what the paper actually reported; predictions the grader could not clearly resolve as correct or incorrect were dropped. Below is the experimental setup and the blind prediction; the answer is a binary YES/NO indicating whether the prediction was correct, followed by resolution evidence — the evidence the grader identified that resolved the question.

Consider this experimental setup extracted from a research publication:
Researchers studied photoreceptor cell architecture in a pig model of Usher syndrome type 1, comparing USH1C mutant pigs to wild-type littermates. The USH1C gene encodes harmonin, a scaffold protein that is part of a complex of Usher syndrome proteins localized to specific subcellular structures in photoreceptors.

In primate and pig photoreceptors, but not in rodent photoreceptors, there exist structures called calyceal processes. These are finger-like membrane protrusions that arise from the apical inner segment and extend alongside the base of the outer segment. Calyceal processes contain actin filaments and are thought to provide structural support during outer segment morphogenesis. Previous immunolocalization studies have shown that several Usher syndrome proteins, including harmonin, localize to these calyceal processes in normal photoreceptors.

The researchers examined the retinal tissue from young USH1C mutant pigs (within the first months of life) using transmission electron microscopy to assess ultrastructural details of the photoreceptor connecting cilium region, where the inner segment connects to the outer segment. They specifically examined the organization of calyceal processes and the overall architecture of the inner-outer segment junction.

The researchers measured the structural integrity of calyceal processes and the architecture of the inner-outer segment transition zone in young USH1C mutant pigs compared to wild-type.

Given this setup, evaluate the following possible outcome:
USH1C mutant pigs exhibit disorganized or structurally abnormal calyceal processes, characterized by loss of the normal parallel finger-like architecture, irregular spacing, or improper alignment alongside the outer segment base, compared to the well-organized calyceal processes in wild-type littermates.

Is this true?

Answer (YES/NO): NO